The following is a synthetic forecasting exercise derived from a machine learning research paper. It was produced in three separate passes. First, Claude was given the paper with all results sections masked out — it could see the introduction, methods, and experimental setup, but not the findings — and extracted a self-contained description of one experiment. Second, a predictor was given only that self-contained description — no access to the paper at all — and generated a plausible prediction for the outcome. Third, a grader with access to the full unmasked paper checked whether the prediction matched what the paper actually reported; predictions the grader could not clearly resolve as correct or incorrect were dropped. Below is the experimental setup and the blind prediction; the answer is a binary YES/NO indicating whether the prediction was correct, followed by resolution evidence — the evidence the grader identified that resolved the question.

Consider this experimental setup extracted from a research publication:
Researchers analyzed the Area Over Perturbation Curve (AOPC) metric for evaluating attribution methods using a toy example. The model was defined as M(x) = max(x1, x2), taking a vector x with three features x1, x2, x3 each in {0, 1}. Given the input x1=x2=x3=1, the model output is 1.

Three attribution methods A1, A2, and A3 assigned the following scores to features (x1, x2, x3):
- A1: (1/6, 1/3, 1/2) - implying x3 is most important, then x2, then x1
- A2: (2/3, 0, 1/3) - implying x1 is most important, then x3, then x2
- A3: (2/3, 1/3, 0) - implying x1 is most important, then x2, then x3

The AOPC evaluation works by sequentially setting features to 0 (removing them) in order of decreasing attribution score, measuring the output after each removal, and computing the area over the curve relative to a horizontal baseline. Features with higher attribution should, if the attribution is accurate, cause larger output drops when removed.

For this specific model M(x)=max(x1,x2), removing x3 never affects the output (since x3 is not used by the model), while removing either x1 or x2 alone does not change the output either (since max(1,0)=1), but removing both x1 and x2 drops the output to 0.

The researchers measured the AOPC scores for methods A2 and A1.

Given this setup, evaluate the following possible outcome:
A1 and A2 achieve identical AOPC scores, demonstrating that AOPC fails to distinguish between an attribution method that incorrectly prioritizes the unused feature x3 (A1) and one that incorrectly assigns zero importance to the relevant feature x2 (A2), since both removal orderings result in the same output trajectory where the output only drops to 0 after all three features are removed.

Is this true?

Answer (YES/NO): YES